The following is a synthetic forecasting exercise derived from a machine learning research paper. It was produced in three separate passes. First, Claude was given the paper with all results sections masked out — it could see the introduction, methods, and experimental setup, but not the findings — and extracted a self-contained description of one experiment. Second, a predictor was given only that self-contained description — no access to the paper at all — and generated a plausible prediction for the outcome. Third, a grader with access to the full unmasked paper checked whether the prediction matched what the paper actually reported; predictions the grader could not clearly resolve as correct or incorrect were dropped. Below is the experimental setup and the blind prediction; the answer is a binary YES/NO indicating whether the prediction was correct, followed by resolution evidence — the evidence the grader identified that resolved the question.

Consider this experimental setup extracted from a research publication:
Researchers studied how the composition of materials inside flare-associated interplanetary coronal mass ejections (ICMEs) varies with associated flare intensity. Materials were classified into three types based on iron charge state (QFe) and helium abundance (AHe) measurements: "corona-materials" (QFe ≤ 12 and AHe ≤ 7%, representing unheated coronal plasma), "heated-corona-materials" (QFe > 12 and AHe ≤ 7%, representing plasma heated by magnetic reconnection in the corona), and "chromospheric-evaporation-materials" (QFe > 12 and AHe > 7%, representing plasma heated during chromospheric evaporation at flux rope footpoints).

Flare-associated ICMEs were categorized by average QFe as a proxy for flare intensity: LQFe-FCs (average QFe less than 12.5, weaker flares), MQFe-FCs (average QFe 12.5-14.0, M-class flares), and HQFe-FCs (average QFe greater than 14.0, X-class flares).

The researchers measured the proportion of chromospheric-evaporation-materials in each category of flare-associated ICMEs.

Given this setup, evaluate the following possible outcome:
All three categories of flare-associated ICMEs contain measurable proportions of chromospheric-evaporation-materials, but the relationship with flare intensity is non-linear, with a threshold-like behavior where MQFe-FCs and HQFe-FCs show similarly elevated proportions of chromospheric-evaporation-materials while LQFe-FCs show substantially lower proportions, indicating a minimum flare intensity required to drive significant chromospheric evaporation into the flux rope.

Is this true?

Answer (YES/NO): NO